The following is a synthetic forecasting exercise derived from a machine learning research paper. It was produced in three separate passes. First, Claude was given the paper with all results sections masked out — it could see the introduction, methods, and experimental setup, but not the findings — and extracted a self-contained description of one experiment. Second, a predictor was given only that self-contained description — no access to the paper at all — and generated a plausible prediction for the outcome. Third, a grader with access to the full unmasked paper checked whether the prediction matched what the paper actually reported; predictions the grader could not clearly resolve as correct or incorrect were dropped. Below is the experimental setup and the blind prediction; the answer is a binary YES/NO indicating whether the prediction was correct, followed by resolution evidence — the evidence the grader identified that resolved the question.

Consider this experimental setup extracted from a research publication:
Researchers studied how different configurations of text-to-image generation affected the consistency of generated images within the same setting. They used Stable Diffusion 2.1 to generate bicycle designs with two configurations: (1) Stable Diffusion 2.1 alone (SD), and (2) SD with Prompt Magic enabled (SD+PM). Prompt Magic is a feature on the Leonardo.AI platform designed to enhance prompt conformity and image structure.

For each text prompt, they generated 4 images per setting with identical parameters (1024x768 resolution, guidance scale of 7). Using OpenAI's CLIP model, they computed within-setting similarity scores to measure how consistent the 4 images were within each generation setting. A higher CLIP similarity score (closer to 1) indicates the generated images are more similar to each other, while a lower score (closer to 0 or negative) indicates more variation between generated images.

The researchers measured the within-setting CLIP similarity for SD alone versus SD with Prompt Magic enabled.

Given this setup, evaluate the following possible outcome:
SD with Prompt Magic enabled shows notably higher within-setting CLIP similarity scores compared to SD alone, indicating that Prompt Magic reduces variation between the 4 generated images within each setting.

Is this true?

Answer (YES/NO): YES